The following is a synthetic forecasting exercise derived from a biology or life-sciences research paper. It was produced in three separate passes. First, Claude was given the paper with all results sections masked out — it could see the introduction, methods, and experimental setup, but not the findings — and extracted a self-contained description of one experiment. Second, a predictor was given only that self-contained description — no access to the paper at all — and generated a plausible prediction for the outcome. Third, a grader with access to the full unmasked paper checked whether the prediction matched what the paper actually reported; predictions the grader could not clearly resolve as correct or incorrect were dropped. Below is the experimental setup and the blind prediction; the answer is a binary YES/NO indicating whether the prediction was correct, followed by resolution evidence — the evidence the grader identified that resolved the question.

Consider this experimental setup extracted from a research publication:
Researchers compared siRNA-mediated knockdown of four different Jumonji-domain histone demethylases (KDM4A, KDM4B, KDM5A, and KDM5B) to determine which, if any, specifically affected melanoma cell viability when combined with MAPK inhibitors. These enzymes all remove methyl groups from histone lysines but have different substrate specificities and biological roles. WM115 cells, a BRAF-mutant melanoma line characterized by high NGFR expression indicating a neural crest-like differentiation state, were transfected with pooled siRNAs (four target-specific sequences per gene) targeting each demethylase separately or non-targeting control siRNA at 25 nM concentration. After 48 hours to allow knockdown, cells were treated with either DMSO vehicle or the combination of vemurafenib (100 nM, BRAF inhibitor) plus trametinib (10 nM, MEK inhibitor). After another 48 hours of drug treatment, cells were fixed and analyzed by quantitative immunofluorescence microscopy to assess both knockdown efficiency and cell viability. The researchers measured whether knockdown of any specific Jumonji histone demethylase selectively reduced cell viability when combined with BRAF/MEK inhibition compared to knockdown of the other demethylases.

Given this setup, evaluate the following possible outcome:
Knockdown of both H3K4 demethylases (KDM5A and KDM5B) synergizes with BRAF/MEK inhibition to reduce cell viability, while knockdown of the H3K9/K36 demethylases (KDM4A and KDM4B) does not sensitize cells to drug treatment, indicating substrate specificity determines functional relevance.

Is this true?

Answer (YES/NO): NO